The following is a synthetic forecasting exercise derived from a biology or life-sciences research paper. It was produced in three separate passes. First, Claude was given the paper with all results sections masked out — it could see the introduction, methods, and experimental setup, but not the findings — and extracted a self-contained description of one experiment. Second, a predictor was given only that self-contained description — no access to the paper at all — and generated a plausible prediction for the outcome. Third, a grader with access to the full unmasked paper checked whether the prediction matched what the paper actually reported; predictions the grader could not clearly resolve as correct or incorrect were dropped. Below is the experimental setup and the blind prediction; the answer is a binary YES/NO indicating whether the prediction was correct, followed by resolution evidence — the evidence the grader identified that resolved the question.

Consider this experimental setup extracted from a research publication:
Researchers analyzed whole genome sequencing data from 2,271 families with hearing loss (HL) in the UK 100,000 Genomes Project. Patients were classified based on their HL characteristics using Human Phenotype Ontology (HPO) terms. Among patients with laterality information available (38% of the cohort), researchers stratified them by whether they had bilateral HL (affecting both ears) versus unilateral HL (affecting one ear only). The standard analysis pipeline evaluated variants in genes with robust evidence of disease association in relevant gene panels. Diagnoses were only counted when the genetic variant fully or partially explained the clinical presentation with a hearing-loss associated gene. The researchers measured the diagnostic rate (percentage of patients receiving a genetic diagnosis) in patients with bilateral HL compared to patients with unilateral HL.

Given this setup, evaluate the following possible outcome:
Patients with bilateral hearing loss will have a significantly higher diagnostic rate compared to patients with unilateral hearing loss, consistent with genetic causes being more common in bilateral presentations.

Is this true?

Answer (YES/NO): YES